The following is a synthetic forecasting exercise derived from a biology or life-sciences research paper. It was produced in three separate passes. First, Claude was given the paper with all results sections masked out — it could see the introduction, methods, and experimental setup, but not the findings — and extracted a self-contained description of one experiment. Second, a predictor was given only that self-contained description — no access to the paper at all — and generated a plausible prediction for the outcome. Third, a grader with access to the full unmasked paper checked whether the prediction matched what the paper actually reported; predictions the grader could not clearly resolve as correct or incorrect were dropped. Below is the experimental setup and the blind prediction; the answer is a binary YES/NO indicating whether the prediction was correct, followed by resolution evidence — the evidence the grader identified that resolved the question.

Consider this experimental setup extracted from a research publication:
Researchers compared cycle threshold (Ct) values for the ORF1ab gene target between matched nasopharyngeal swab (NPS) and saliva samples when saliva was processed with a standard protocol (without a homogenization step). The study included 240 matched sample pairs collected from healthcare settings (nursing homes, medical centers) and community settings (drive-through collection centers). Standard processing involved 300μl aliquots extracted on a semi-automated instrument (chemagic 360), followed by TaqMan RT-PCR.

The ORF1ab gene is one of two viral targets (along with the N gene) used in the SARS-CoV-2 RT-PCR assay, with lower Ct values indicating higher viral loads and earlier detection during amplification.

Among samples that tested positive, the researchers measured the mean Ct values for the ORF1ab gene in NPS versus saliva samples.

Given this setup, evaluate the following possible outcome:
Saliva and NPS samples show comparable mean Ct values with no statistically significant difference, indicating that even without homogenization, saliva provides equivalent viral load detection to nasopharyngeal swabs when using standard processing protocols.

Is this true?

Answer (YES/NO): NO